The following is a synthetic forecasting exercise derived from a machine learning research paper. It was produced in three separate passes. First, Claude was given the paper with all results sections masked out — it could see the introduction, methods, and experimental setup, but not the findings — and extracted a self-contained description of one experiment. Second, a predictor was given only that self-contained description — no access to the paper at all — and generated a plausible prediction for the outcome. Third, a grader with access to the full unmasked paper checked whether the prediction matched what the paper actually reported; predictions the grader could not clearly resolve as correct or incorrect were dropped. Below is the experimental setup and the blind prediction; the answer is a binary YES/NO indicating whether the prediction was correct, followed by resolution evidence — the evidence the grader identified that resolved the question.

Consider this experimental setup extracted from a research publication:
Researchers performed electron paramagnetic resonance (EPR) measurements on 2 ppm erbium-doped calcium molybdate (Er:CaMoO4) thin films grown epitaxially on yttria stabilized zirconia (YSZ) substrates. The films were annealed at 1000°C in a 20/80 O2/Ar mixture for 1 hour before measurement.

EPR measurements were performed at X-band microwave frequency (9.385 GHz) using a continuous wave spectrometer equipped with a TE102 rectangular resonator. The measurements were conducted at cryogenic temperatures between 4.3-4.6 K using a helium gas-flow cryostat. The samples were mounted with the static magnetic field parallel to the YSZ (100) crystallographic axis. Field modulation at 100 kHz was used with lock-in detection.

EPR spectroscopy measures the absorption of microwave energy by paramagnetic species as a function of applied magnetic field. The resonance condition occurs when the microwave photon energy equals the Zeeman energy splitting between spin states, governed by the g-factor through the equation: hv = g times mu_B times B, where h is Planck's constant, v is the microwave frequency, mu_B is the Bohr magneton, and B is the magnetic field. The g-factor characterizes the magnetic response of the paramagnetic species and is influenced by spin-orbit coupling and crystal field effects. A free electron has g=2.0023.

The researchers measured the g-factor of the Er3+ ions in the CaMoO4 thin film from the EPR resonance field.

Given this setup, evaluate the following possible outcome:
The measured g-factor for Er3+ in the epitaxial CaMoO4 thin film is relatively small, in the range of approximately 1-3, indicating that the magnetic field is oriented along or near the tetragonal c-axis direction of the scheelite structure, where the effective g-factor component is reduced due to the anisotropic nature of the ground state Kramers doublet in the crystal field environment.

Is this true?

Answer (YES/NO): NO